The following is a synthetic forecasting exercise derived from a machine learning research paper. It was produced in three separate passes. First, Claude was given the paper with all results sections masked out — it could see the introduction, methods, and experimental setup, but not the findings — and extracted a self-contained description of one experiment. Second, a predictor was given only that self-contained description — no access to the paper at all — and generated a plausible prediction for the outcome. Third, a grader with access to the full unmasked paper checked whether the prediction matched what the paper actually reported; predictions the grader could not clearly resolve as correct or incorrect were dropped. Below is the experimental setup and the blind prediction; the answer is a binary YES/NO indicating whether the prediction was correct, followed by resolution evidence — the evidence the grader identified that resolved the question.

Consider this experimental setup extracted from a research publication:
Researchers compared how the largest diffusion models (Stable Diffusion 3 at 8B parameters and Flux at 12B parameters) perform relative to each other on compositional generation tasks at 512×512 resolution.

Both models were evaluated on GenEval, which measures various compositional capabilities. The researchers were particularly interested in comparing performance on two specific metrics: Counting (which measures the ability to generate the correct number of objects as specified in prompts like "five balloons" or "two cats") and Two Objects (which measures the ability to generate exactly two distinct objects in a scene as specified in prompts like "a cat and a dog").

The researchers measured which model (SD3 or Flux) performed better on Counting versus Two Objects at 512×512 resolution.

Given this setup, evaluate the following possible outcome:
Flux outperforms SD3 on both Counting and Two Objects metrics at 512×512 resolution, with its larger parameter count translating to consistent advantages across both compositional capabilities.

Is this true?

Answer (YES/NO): NO